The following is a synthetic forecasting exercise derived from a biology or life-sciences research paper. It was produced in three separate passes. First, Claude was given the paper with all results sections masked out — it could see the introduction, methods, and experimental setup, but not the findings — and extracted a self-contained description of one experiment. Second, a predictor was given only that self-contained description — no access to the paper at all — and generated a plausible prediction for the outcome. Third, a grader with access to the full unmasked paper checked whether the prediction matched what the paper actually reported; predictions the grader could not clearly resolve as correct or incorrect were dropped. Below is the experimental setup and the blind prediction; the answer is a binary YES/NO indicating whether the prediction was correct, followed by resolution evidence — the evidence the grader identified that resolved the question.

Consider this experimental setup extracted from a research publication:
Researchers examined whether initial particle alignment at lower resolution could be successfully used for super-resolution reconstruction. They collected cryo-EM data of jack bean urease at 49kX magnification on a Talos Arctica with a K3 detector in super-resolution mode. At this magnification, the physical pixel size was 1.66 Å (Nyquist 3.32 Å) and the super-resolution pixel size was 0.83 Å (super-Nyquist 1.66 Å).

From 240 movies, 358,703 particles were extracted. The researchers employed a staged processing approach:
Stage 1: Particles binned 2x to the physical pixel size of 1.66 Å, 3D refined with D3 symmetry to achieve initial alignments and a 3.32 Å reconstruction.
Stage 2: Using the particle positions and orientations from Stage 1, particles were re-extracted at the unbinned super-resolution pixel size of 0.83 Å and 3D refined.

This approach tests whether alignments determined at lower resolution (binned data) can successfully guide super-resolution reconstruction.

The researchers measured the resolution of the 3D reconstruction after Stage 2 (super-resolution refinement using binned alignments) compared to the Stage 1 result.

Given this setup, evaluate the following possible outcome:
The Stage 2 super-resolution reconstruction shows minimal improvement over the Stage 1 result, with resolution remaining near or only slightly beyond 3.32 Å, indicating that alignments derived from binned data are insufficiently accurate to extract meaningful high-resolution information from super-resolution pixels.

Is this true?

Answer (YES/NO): NO